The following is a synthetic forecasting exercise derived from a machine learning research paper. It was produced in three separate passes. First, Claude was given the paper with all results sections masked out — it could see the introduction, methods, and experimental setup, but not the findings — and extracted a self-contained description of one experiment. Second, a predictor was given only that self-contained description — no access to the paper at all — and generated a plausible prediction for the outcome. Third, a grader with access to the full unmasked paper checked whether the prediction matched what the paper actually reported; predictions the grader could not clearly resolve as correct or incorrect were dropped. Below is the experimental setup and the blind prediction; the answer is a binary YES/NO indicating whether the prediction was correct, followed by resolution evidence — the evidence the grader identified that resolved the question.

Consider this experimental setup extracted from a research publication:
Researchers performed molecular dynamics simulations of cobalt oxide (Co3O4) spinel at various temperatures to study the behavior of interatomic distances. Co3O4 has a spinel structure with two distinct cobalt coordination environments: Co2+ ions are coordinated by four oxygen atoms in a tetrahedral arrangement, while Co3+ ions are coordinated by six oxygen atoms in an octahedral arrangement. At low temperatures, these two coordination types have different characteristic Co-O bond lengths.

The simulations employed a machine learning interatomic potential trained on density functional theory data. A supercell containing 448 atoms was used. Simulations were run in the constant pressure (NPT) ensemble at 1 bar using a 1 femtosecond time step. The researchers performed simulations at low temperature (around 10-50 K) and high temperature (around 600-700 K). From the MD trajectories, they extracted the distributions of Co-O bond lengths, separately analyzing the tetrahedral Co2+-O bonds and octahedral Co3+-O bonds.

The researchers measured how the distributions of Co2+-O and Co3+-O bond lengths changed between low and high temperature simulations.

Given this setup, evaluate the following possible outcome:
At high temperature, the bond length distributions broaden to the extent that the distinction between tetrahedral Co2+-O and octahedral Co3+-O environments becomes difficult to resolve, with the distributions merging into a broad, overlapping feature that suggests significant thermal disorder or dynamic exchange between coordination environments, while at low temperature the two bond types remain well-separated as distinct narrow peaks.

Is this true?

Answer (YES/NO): NO